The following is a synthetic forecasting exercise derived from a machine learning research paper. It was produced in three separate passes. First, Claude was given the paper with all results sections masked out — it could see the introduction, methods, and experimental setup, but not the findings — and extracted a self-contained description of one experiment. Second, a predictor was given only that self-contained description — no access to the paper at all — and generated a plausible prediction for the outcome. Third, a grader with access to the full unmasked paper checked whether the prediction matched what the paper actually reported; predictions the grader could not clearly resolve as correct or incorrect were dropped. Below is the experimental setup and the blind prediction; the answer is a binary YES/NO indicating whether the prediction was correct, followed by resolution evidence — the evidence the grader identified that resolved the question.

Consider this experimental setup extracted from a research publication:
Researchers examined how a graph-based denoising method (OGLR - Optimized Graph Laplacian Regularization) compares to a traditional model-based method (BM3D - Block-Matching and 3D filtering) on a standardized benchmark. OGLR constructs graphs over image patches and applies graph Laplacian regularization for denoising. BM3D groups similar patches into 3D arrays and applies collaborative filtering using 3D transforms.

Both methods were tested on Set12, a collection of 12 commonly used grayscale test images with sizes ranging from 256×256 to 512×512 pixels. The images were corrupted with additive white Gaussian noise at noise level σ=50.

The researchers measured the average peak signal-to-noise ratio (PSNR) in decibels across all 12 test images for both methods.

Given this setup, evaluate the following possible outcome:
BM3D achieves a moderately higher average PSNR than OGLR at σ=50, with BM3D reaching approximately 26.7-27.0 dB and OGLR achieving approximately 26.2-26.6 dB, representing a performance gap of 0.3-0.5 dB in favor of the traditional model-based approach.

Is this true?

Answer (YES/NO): NO